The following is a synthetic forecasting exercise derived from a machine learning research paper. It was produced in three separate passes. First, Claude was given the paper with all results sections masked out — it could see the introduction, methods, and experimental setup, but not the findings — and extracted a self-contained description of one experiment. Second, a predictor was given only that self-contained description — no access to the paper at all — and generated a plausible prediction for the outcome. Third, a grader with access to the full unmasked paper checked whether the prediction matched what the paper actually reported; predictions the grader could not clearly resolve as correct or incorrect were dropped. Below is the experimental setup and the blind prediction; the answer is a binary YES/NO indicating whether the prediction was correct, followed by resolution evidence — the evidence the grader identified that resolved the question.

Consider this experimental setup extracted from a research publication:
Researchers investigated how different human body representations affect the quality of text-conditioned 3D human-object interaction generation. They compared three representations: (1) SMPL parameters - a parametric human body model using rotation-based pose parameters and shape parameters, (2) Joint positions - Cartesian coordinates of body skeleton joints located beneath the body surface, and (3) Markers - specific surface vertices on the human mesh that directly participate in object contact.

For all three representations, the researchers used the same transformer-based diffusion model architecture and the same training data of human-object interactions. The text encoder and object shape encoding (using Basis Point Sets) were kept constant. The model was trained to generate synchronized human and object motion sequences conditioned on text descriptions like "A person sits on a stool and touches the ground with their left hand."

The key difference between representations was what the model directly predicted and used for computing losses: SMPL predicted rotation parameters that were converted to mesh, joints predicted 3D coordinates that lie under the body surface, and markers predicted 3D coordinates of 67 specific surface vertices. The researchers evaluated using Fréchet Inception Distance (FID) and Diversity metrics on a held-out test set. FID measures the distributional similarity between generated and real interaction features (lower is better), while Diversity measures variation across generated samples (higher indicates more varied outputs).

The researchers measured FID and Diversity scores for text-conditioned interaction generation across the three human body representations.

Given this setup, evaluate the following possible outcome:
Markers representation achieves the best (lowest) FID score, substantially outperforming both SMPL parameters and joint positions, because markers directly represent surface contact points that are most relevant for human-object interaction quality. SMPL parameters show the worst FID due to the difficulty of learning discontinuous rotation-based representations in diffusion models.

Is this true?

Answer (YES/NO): NO